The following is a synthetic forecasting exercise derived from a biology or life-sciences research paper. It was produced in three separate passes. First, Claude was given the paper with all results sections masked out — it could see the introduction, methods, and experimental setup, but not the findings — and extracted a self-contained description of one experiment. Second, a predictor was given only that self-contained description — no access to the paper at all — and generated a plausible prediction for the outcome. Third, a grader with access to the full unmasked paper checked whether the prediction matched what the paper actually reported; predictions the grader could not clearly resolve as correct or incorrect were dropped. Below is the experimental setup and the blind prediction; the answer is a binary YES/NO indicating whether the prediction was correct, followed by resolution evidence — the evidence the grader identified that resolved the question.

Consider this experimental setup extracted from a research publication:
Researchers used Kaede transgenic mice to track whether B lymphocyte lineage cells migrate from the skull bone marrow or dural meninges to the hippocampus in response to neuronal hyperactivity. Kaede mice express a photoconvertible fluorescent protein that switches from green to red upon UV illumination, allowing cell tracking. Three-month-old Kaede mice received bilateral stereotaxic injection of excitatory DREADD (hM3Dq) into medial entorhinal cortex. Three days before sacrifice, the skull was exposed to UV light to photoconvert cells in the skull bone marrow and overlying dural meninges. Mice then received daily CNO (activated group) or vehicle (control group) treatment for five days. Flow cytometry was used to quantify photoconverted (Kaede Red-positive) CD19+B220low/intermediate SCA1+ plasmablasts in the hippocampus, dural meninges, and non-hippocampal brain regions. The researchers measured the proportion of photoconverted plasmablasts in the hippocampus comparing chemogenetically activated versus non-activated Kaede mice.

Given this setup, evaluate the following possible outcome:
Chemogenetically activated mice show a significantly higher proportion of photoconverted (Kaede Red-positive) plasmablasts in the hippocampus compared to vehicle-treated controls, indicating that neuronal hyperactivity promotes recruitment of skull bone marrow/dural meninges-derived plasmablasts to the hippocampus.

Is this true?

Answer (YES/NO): YES